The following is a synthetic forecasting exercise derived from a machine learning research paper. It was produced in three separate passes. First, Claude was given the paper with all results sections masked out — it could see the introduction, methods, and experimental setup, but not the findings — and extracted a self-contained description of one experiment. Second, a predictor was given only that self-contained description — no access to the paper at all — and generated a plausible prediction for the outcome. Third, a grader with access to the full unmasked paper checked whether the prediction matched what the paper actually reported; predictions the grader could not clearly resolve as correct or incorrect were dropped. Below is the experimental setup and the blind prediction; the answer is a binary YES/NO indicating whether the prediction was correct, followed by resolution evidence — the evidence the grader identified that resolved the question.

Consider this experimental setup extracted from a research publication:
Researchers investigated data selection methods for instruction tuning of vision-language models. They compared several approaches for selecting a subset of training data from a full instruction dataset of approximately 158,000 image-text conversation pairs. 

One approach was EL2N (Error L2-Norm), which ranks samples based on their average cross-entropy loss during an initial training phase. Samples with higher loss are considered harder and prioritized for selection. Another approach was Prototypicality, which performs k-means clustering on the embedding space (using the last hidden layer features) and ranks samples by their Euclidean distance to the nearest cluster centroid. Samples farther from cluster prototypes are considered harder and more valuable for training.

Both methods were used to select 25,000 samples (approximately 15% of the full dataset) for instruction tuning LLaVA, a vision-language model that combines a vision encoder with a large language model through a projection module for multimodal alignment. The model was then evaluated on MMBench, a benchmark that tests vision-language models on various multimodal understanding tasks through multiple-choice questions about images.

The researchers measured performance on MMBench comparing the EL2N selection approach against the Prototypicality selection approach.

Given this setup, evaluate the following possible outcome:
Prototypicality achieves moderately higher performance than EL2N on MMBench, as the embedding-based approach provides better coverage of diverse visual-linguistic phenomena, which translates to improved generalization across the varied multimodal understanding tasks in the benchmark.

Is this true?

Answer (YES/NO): NO